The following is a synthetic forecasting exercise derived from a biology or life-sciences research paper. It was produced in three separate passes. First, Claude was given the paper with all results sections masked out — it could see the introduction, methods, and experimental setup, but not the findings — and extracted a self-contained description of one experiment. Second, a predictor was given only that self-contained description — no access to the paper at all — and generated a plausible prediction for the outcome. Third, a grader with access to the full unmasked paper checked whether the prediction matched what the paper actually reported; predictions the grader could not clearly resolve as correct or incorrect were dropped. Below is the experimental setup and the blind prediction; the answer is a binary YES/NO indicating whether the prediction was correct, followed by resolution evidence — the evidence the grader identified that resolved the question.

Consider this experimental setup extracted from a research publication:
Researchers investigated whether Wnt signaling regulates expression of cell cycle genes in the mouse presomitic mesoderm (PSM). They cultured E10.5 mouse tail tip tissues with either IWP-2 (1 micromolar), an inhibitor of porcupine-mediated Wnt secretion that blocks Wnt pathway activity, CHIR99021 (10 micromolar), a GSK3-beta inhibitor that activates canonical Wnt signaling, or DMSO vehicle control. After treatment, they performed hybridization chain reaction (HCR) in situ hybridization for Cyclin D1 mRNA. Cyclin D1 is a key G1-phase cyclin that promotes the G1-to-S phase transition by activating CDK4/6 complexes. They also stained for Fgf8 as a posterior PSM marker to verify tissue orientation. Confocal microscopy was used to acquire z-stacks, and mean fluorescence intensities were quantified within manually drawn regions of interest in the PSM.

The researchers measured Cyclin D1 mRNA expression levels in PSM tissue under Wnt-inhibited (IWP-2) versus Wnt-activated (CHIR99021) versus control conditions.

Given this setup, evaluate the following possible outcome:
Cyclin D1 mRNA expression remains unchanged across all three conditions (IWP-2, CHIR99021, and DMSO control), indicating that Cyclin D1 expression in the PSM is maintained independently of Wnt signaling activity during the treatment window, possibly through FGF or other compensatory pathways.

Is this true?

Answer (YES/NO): NO